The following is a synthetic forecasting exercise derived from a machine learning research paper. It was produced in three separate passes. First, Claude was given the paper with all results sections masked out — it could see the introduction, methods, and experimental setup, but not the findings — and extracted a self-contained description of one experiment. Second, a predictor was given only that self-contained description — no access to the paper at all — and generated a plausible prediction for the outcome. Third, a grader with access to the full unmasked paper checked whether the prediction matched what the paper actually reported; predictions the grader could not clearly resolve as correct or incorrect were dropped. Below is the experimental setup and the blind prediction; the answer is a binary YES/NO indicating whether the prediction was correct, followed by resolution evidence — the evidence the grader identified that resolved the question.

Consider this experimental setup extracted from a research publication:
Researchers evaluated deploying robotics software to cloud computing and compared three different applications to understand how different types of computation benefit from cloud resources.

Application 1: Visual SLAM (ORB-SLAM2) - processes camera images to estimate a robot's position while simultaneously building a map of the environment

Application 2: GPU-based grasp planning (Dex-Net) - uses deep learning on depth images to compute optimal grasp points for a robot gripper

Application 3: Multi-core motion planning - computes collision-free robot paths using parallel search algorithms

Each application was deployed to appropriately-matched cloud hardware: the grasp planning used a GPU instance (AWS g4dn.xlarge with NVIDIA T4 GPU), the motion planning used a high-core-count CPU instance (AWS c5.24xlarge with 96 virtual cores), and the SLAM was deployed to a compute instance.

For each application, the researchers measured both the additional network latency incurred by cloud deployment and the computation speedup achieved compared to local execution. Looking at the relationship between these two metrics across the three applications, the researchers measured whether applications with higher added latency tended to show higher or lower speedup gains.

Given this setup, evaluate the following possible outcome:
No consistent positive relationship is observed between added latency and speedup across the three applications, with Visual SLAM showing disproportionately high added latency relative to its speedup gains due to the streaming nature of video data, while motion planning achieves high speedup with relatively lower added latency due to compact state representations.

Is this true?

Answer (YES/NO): YES